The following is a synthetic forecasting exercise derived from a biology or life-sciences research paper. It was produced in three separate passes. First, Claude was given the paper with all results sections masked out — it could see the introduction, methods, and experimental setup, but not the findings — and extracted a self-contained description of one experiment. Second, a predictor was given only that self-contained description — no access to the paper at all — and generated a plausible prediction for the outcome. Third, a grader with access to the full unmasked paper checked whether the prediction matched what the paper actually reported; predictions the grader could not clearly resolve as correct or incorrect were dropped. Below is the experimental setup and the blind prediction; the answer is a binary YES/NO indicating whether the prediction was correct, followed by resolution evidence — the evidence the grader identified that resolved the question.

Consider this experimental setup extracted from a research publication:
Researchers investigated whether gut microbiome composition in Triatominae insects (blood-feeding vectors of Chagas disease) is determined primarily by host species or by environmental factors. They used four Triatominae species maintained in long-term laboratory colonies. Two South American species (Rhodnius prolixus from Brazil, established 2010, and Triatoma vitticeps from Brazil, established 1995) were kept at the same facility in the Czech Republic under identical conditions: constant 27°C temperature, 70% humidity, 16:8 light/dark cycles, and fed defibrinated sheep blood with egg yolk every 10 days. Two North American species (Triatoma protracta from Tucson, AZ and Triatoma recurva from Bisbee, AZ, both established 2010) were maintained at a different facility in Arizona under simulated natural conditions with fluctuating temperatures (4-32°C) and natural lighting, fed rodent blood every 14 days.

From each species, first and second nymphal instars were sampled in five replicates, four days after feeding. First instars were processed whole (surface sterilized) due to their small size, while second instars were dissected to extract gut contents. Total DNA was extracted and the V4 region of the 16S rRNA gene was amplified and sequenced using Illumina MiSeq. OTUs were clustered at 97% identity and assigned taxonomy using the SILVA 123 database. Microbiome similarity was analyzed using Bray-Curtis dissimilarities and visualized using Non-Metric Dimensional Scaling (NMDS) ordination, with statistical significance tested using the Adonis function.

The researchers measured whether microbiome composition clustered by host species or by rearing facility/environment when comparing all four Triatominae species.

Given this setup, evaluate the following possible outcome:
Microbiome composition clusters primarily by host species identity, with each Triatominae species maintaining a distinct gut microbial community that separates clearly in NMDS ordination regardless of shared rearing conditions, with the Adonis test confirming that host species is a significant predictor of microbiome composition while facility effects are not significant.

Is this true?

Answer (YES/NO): NO